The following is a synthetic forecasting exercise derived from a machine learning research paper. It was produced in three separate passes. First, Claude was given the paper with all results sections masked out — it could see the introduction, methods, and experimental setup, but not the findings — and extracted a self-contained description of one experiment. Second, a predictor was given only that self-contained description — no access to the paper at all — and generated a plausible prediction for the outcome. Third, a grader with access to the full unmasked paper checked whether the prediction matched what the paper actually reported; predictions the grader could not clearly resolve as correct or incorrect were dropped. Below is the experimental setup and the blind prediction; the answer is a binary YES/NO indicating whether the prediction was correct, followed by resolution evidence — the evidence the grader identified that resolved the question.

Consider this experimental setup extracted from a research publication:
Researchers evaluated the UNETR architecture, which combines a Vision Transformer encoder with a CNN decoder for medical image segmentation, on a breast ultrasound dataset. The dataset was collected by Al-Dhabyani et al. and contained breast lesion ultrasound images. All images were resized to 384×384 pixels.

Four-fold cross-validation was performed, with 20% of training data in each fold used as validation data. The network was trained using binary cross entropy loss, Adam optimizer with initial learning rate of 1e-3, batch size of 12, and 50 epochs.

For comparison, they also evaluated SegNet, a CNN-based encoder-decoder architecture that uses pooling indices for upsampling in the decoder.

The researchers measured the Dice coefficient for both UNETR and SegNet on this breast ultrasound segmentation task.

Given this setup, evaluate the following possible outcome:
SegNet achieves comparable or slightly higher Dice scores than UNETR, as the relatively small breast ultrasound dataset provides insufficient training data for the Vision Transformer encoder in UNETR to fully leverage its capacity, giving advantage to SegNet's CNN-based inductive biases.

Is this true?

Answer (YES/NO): YES